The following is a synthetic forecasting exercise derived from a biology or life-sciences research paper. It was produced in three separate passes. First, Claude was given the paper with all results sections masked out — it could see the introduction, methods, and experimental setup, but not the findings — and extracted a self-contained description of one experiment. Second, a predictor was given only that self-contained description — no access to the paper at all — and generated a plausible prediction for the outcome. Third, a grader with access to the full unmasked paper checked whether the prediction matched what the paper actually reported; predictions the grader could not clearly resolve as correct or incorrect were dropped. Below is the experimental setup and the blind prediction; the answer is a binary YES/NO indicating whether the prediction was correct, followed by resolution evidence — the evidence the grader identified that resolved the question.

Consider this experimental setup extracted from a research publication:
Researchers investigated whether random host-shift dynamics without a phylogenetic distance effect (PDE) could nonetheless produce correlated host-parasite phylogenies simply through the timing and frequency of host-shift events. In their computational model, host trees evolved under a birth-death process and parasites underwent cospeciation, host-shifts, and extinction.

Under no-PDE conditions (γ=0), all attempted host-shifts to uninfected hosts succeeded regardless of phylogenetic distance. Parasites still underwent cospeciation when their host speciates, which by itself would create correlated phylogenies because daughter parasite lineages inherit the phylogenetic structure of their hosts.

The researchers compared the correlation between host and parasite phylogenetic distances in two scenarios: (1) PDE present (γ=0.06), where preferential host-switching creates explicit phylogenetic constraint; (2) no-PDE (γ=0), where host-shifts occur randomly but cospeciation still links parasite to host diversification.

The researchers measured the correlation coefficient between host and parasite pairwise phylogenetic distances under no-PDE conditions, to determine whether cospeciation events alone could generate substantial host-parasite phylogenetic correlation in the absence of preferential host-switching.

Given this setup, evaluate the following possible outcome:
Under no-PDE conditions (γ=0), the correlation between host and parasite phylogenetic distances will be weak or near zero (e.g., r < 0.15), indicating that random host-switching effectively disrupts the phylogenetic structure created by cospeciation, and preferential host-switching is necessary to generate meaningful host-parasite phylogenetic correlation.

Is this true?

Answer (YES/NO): YES